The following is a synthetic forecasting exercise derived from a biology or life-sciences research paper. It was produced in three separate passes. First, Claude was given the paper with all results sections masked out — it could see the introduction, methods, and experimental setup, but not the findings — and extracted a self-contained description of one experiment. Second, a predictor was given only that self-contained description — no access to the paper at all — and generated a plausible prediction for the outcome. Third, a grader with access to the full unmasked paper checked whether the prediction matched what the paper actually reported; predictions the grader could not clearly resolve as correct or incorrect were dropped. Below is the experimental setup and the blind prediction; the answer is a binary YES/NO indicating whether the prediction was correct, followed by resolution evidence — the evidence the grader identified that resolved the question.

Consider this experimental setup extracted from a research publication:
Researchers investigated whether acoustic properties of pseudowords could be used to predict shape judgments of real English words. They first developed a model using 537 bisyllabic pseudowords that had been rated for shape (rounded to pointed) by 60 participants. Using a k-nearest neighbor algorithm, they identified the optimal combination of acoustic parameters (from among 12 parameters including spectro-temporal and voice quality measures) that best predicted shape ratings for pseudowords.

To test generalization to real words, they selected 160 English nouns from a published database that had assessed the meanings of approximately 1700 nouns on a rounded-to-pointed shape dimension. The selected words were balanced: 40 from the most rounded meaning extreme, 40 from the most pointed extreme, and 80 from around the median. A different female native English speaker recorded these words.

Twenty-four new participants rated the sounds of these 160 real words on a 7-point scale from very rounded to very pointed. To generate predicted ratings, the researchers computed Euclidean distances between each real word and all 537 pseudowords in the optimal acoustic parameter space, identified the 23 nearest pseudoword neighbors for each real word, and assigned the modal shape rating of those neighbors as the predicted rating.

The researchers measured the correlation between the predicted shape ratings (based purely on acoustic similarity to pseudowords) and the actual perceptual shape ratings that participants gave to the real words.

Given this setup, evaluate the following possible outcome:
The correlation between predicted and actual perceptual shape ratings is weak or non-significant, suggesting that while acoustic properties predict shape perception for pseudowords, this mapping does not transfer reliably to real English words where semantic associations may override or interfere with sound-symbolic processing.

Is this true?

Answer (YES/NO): NO